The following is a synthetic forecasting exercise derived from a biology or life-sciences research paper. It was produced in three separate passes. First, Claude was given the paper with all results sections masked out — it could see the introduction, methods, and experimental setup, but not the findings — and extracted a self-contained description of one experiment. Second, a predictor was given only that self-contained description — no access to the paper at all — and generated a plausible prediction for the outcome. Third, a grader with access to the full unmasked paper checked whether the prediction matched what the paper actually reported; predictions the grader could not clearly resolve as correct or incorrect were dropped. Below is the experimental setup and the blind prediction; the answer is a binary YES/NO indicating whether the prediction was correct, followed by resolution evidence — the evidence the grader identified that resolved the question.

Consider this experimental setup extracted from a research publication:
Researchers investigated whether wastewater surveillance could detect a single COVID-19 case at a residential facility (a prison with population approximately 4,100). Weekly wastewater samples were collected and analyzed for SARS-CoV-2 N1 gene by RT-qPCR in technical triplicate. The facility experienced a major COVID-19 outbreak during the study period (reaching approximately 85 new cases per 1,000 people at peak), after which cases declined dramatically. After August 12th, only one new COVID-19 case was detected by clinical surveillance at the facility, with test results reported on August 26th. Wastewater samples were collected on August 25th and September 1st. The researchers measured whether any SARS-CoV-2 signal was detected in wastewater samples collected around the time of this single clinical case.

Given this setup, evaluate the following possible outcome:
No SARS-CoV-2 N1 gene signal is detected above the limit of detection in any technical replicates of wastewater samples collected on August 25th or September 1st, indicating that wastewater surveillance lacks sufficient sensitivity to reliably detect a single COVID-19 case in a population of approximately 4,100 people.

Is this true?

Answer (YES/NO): NO